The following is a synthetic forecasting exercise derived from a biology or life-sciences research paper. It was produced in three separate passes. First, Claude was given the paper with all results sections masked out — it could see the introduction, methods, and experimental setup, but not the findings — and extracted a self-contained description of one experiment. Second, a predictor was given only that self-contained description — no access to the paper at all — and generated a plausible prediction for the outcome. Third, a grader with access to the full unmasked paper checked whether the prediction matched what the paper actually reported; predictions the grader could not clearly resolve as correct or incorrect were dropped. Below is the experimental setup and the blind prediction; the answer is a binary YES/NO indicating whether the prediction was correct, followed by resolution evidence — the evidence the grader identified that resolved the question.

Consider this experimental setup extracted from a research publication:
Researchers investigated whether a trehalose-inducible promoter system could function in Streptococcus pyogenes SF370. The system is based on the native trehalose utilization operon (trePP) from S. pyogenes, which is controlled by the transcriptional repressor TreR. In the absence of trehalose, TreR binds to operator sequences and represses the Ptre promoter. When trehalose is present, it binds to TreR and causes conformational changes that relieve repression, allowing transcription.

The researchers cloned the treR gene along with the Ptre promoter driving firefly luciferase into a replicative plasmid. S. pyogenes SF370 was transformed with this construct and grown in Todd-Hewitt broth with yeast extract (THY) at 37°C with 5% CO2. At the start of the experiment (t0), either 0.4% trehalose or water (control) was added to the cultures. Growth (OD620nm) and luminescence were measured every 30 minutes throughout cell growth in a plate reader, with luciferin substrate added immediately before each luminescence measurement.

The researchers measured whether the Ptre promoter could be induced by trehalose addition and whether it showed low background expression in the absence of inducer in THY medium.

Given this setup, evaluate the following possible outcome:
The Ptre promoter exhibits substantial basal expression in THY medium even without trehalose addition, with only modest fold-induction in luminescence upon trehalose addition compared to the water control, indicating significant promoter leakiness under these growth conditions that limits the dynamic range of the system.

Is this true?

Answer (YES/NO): NO